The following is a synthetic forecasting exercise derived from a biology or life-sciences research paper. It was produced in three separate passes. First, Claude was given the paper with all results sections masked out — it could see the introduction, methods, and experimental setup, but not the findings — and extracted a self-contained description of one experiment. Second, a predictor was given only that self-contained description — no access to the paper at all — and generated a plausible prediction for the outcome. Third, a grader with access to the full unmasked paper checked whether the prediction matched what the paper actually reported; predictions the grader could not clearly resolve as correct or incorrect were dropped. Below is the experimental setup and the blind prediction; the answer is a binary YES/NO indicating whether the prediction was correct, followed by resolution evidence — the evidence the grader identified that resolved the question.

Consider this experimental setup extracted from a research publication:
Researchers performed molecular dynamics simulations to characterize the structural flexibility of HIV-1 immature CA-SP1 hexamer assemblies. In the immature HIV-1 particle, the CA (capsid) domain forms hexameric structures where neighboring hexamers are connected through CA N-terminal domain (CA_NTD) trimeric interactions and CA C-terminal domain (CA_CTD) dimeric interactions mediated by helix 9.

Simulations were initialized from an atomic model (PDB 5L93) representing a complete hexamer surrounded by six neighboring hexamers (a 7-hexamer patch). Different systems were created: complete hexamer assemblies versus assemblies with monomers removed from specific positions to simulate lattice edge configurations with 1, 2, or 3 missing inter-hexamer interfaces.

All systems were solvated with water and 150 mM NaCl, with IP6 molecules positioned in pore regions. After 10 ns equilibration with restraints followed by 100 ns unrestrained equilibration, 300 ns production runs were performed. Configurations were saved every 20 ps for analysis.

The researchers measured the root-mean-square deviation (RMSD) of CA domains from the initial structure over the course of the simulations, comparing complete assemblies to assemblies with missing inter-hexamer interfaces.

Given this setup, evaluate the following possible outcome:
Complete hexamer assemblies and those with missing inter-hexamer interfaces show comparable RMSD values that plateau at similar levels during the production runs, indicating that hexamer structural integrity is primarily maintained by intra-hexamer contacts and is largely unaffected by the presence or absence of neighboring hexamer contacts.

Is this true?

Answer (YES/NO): NO